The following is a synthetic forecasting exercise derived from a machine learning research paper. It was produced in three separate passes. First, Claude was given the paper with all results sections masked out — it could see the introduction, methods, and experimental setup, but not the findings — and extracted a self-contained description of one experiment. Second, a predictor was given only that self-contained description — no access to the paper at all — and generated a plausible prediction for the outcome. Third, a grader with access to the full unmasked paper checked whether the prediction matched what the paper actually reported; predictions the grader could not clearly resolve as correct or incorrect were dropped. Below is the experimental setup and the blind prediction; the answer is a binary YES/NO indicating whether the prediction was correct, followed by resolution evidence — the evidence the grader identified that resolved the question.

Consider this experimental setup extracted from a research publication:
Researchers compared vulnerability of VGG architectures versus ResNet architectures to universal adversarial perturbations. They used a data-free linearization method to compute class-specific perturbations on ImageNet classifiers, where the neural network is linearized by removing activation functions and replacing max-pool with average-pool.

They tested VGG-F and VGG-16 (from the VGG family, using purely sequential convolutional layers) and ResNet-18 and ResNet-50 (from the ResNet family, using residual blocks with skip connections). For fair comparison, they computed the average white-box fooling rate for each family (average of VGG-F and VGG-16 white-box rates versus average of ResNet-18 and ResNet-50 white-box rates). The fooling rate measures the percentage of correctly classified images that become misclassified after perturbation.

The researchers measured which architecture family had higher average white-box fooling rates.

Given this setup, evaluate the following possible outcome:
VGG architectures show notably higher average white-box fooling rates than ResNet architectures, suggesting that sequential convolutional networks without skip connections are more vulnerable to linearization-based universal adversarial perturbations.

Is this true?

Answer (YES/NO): YES